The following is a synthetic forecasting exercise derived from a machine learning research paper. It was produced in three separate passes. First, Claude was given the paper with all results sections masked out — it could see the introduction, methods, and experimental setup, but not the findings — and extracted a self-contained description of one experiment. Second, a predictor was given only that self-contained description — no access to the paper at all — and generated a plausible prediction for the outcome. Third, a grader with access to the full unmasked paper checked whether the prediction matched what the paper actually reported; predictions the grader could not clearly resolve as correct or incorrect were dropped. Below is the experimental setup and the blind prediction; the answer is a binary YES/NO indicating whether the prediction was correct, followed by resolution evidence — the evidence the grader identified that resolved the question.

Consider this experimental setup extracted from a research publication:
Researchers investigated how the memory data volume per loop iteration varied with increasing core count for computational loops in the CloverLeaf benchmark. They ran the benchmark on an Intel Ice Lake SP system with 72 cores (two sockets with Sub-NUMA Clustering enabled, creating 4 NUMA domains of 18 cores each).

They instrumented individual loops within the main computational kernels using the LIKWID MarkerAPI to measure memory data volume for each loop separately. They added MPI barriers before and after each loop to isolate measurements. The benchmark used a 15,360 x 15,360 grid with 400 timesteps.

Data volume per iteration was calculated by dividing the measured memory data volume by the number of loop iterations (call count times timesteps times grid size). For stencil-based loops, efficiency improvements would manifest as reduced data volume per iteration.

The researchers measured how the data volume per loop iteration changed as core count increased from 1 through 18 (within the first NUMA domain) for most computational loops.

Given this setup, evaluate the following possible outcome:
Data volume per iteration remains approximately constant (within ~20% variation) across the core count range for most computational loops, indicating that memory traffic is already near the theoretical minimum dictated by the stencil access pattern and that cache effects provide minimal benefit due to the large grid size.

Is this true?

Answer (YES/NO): NO